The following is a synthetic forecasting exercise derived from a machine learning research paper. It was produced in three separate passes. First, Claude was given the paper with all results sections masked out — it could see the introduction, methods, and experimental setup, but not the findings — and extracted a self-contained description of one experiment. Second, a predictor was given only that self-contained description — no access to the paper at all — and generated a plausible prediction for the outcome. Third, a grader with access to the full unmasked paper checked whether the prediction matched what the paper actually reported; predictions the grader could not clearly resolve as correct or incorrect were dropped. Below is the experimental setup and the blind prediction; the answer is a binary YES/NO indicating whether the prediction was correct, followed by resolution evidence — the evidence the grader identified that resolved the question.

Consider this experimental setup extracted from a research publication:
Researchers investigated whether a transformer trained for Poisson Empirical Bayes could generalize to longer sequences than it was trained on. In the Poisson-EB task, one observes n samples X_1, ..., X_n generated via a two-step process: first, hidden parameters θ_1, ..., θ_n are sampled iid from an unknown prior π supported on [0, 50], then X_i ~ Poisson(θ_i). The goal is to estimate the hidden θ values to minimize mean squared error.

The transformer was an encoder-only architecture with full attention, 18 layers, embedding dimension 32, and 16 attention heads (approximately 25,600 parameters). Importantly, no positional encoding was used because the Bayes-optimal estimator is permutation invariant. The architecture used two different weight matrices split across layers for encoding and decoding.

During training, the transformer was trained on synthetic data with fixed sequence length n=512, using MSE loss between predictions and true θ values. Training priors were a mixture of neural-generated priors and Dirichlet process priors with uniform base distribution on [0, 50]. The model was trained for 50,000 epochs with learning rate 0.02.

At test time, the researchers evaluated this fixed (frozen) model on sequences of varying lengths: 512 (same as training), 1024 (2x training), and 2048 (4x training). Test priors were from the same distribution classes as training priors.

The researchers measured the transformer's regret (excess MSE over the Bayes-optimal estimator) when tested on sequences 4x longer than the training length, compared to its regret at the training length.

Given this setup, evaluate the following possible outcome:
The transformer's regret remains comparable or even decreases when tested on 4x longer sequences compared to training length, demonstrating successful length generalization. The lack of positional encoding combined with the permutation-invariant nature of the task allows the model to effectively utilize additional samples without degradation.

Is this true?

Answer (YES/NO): YES